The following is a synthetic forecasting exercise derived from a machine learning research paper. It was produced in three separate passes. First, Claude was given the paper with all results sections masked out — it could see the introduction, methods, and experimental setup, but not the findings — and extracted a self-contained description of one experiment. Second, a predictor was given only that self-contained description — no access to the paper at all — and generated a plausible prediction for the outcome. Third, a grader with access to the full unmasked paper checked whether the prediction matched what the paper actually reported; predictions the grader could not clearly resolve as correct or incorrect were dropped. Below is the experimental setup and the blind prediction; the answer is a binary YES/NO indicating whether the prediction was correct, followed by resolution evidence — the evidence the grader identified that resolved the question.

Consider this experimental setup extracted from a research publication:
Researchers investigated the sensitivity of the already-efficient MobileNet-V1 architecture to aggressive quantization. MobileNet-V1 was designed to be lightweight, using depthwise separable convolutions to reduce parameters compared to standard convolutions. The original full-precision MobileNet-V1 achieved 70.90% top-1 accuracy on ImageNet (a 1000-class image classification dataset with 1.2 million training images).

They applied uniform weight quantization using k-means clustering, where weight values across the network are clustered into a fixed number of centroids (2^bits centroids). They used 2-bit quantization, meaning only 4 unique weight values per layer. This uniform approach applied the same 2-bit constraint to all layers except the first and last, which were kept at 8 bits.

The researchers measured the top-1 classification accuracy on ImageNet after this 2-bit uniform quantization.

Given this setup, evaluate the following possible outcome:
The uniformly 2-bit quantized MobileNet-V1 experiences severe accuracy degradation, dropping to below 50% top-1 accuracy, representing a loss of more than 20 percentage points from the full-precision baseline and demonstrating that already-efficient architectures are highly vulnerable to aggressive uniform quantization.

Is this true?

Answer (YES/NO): YES